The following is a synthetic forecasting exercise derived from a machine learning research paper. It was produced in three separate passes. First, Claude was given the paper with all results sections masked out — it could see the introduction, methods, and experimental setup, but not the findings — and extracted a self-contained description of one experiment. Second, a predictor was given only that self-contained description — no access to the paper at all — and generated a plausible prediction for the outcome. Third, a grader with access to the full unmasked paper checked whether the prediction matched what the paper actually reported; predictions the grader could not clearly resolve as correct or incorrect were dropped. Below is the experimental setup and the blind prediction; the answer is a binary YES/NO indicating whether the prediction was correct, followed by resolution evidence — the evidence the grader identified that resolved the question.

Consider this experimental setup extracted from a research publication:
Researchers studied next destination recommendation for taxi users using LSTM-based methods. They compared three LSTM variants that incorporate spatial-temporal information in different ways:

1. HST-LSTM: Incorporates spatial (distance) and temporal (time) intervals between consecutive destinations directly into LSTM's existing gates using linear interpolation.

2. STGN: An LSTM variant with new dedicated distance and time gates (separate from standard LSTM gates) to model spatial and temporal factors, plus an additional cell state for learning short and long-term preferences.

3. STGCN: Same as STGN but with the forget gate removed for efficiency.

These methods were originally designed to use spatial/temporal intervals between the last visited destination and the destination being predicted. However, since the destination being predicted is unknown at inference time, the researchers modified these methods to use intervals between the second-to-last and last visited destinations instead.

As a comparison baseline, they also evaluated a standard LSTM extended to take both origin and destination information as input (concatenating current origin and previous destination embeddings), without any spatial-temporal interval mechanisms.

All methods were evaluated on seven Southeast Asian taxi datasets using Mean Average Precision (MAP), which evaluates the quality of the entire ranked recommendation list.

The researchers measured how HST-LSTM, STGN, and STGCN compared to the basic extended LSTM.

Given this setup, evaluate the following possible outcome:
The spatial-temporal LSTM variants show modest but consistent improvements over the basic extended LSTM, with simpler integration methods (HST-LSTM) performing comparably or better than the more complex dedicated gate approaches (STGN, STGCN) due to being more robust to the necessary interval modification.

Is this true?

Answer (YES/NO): NO